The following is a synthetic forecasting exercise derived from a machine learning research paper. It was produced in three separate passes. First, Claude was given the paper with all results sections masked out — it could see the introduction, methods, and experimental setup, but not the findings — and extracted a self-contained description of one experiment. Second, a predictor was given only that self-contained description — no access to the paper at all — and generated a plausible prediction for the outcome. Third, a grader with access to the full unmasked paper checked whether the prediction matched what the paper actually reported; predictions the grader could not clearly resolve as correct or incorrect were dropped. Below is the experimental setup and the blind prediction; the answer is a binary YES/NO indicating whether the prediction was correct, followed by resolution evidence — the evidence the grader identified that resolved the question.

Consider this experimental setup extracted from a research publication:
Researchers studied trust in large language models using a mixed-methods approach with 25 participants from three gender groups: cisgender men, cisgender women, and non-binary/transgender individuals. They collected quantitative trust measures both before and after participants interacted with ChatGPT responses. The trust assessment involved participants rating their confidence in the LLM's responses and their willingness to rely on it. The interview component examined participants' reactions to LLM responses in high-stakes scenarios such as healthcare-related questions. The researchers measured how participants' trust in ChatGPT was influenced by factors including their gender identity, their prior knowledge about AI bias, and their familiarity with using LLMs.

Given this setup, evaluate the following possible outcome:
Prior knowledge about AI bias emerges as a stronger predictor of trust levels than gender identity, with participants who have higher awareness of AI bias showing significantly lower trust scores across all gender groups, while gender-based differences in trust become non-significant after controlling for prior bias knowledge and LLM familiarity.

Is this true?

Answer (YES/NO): NO